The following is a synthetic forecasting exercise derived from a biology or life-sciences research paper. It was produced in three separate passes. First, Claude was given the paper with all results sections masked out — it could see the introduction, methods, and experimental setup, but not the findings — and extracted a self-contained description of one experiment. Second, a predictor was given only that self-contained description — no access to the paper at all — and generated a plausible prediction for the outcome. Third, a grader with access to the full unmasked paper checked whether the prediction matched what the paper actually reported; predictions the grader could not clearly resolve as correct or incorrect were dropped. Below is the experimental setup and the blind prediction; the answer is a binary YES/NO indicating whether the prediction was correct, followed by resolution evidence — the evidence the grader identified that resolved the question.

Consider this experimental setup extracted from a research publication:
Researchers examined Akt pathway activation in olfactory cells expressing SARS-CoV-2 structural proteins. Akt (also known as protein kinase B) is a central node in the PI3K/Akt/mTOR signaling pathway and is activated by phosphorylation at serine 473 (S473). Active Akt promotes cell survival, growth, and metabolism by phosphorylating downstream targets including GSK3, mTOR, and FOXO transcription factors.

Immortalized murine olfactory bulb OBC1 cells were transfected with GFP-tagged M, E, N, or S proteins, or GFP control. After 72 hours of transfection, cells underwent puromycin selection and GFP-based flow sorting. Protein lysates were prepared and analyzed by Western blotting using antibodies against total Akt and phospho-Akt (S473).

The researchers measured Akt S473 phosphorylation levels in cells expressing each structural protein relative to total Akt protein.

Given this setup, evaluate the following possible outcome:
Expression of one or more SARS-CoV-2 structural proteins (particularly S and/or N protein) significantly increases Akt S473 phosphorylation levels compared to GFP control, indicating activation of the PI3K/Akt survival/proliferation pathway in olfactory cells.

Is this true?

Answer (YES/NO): NO